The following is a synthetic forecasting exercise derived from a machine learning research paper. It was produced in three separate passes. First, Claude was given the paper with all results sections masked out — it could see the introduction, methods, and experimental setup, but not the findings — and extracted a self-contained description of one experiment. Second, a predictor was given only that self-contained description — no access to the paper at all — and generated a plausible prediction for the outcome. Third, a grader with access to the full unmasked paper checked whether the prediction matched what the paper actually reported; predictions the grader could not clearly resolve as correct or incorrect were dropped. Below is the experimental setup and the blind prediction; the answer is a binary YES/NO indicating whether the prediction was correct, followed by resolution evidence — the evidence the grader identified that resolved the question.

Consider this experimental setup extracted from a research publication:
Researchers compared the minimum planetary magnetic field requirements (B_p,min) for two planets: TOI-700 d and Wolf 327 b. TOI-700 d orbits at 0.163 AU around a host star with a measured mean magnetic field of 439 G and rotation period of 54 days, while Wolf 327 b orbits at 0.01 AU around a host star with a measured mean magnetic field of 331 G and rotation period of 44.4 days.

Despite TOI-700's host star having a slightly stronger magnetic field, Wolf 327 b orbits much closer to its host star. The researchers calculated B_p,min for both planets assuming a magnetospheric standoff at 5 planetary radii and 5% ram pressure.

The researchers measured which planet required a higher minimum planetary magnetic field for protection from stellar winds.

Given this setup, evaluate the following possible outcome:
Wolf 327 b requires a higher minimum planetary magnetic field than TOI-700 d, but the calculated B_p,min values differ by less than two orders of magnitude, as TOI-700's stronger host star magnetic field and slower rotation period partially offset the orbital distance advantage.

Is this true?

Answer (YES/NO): NO